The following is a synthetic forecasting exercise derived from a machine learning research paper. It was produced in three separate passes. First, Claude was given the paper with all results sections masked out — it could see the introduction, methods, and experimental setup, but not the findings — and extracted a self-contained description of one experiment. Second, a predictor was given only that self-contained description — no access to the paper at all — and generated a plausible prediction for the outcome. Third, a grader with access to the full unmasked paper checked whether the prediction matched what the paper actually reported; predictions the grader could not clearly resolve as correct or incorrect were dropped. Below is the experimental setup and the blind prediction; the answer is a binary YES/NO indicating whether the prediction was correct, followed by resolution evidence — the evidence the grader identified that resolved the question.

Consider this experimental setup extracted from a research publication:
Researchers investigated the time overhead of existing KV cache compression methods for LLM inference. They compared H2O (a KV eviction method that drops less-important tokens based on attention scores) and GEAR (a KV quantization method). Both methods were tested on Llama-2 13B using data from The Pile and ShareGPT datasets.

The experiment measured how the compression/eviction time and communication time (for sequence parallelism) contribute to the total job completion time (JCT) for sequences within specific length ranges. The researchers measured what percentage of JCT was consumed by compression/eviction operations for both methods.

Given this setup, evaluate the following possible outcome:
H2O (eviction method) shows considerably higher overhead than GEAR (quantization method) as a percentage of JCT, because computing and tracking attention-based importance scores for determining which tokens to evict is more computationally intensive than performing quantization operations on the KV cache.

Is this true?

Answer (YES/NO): NO